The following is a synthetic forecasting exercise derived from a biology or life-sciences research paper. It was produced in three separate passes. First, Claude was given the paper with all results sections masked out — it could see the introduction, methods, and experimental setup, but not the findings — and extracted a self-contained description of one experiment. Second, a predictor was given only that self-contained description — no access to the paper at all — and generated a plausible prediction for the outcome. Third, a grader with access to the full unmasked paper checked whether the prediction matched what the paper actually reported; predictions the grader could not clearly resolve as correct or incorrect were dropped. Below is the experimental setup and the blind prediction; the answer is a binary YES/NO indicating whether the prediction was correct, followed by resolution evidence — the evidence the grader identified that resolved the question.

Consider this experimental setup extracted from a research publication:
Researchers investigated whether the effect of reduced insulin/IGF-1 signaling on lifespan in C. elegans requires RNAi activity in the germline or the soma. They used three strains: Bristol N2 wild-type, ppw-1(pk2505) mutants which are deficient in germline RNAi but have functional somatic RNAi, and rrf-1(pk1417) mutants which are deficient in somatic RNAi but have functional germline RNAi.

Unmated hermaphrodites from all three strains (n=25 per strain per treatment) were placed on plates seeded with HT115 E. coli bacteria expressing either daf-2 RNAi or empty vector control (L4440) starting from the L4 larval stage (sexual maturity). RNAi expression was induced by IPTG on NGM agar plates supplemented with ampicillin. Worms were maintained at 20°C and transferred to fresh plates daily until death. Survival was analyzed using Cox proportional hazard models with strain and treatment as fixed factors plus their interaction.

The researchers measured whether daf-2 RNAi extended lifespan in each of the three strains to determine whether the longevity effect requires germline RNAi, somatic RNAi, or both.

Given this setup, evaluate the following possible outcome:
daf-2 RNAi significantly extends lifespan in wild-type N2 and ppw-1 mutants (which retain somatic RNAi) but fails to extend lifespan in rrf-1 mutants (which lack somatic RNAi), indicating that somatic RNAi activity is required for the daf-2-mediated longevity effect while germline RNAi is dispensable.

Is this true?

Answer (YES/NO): NO